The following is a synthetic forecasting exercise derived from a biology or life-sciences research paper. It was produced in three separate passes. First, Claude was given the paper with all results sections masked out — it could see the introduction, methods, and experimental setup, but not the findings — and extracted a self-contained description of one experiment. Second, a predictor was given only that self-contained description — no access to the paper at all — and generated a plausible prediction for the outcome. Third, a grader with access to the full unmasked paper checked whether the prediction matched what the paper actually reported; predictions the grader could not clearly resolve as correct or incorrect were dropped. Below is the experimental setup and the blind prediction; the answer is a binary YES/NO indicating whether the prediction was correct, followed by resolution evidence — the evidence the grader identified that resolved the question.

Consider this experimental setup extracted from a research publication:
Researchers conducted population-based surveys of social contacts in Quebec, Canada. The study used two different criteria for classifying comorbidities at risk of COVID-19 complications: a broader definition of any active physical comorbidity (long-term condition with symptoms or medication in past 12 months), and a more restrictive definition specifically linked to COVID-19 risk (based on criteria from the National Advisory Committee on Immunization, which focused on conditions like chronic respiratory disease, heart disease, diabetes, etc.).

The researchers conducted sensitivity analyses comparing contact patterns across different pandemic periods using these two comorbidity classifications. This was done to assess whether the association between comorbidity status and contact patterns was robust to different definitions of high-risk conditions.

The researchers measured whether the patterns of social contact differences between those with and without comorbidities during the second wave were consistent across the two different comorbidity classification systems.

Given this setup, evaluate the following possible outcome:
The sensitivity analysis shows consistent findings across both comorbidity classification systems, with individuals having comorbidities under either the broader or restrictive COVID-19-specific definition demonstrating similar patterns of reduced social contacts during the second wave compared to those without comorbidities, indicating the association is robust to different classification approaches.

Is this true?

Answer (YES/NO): YES